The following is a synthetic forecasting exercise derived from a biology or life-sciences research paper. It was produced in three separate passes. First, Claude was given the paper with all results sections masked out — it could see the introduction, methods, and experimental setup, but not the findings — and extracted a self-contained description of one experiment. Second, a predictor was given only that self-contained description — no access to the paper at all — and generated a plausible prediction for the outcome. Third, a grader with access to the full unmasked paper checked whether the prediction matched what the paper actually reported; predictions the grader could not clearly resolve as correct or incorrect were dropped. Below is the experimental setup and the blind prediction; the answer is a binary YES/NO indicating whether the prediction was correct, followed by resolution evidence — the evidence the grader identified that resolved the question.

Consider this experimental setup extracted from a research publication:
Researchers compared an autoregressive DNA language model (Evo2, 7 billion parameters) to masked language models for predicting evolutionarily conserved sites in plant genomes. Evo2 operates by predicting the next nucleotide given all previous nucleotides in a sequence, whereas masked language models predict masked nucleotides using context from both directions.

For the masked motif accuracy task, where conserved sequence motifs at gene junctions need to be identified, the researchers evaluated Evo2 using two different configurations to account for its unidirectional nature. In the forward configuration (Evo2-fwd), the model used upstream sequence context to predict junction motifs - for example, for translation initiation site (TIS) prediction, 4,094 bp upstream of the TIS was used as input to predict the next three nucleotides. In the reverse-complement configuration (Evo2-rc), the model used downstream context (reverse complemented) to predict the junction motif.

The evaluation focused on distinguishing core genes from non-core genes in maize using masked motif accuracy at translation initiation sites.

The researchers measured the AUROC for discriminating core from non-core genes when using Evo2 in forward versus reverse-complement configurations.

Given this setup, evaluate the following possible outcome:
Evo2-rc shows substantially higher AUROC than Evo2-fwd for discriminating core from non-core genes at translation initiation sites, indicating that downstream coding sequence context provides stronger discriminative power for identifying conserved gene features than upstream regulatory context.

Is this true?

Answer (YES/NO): YES